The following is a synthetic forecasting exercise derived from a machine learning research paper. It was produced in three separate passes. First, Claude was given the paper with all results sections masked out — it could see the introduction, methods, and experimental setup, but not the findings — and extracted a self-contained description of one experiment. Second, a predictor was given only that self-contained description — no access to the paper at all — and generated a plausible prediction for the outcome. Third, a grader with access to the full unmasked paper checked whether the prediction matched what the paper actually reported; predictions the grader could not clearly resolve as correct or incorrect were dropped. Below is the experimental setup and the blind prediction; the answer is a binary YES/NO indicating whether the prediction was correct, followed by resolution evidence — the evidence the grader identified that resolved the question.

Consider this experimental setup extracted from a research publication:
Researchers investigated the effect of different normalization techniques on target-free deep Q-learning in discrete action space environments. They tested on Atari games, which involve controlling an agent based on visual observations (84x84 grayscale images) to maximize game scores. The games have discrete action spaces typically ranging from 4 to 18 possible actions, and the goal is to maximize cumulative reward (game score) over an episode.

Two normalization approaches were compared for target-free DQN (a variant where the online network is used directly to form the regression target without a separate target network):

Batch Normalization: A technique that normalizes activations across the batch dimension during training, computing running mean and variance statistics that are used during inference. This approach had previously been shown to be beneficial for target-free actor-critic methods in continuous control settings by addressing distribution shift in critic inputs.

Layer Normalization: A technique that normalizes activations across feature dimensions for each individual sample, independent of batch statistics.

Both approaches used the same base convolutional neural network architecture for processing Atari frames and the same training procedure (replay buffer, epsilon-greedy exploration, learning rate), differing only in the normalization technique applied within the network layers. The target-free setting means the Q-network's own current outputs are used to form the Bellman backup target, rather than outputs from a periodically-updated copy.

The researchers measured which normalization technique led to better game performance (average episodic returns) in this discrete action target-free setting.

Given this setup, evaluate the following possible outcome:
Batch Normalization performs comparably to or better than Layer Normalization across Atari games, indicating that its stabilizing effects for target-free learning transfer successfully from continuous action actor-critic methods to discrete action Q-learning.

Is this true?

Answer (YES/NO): NO